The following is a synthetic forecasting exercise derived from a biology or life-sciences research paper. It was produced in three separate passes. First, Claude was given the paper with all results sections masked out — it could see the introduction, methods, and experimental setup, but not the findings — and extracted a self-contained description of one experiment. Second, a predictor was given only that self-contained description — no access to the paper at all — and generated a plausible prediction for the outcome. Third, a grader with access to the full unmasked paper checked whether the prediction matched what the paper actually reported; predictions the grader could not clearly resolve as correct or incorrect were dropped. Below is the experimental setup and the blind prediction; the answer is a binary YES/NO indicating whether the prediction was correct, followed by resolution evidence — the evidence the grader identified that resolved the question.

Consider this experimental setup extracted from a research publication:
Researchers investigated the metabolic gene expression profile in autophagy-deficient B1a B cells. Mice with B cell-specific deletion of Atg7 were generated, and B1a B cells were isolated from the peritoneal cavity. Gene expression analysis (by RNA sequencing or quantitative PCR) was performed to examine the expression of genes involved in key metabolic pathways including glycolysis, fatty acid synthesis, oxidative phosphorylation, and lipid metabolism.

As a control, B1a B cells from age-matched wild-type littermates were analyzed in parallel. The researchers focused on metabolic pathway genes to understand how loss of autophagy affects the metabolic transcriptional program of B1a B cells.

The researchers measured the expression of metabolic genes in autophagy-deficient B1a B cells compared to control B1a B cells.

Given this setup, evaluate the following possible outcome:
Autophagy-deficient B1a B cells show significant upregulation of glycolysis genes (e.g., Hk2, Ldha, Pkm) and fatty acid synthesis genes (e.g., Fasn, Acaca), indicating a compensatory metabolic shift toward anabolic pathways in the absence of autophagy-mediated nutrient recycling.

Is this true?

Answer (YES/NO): NO